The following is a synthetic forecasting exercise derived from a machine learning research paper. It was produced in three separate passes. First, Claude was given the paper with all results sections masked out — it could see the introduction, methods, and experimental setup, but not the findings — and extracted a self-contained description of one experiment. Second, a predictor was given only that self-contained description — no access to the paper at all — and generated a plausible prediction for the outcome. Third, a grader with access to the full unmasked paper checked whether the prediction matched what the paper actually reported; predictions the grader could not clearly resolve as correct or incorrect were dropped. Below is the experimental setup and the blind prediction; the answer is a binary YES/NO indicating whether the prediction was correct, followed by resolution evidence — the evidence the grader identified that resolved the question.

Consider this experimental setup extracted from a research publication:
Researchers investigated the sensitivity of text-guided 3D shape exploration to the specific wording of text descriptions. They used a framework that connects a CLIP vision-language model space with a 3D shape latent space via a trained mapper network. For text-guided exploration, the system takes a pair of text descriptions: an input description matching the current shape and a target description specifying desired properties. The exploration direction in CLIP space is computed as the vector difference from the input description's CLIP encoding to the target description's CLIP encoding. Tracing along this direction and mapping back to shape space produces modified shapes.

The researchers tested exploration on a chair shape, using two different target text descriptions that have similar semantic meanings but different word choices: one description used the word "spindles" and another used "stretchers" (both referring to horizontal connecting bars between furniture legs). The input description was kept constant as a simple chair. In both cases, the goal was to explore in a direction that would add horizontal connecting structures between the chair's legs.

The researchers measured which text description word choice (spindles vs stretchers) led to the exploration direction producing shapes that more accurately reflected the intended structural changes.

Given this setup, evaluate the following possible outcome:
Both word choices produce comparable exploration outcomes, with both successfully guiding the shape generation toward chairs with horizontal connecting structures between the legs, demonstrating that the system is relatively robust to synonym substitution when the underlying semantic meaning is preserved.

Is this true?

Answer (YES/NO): NO